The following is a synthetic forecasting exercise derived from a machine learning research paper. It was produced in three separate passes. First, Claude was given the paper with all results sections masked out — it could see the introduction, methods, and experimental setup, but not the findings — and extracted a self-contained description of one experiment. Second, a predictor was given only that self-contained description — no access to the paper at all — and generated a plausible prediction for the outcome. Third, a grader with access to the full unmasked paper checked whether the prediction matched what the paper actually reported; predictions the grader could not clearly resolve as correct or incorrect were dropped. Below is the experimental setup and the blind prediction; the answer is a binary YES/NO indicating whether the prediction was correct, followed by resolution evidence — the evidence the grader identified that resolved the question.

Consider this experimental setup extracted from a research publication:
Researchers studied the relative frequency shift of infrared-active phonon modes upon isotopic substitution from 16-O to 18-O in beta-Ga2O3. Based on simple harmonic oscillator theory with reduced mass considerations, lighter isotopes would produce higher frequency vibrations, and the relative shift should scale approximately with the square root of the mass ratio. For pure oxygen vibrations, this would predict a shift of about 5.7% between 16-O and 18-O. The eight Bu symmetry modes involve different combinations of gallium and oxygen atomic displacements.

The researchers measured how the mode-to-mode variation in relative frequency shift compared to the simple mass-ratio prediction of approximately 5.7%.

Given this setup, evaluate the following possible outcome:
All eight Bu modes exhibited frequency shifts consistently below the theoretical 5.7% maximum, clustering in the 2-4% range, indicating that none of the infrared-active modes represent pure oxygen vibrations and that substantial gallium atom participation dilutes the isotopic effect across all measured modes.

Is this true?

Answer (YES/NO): NO